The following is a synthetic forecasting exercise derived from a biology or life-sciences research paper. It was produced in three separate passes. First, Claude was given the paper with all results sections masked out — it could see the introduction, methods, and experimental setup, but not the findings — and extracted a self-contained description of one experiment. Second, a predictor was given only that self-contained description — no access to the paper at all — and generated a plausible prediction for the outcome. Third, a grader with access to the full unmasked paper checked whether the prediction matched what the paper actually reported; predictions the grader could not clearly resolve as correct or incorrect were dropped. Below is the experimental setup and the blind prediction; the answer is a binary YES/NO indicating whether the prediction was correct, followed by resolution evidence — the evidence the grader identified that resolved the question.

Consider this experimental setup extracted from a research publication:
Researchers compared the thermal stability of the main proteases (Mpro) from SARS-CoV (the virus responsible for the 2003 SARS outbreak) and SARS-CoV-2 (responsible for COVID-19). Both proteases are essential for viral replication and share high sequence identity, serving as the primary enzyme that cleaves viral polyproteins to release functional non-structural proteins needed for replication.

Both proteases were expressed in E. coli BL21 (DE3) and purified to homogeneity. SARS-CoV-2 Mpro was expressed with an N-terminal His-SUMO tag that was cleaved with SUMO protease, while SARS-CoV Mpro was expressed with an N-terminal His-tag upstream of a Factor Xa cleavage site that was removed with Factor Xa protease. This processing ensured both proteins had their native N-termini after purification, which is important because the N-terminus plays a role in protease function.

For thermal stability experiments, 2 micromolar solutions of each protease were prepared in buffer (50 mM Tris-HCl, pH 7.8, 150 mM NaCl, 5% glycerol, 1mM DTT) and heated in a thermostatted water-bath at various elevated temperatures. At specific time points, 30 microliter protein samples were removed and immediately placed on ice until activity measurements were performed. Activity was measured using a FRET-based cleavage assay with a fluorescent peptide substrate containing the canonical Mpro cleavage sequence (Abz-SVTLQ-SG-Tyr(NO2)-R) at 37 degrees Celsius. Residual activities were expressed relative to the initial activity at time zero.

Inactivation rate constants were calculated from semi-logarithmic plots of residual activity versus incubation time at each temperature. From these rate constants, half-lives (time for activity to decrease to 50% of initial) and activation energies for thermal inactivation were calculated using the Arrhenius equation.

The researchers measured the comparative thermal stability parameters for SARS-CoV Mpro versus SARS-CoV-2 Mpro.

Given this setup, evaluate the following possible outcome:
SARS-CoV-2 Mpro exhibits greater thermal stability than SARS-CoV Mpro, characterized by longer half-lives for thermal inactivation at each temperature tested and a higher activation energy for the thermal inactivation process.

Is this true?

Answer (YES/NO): NO